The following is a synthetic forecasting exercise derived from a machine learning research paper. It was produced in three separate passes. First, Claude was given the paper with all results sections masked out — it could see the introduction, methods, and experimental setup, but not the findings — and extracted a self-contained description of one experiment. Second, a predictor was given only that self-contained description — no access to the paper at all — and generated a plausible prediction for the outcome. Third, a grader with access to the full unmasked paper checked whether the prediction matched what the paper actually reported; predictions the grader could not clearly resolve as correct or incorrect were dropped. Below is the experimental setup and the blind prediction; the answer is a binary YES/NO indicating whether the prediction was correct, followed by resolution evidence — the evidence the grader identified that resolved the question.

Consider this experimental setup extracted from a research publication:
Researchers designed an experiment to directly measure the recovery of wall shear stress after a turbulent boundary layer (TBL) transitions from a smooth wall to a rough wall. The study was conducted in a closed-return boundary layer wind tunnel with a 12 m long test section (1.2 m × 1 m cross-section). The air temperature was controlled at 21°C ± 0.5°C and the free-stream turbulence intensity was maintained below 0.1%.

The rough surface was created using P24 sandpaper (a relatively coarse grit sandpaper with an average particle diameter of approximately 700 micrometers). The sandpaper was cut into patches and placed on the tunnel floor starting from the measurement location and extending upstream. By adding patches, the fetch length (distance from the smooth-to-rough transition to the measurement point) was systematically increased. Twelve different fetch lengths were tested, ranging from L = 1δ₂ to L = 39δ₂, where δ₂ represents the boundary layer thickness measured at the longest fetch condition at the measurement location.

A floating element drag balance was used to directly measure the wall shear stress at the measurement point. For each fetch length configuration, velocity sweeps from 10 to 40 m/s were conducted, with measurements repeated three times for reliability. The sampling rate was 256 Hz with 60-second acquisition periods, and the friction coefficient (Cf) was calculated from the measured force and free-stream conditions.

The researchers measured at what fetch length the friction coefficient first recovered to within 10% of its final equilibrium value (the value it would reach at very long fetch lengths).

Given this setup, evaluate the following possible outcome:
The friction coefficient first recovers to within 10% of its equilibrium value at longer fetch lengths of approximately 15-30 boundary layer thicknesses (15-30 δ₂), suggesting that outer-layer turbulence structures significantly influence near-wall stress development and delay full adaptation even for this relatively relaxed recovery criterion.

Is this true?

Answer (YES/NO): NO